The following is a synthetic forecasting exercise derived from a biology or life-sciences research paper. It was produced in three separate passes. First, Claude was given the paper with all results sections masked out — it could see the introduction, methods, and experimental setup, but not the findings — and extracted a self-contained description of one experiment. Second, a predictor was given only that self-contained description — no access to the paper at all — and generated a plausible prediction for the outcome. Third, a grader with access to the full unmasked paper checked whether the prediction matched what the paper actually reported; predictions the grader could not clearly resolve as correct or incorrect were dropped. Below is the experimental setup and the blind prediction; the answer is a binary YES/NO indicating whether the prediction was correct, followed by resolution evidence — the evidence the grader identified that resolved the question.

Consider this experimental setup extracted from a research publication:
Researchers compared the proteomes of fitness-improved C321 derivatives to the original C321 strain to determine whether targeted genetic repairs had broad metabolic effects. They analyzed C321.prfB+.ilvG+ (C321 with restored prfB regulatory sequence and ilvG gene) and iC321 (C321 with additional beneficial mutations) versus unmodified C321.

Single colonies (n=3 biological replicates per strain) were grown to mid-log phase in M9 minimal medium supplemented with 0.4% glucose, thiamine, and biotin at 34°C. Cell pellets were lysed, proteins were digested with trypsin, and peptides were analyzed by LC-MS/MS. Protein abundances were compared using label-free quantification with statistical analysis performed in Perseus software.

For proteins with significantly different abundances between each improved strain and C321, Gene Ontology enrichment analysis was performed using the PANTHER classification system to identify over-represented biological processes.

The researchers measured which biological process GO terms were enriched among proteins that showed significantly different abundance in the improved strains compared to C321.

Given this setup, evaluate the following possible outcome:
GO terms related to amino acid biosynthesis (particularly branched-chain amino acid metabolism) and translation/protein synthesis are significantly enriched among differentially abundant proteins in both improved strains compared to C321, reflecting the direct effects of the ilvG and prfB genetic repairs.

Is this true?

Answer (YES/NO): NO